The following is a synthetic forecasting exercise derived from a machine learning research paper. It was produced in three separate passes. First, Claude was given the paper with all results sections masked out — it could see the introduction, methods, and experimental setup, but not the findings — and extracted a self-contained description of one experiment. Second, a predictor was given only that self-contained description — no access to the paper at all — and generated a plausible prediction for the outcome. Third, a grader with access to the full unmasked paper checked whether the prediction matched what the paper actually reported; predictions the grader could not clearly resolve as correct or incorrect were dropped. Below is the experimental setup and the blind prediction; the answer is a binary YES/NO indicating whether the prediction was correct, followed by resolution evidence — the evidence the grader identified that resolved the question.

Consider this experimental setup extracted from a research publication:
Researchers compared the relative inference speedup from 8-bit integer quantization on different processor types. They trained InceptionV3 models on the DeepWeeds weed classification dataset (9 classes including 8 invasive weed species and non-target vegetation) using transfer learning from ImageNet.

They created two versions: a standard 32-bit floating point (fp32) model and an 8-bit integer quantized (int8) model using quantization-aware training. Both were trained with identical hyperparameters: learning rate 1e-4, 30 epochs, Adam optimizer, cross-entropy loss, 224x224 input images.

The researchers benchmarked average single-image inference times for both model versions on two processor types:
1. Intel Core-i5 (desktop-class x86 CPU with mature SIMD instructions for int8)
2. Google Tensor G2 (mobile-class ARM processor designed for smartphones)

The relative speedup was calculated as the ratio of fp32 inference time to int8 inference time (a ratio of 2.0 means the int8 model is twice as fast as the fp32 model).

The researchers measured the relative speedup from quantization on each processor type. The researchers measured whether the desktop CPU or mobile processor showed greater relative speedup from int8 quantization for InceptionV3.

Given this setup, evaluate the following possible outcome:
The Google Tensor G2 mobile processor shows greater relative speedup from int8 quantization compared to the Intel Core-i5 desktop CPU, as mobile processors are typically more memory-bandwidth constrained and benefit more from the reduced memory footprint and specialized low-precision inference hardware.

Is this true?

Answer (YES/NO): NO